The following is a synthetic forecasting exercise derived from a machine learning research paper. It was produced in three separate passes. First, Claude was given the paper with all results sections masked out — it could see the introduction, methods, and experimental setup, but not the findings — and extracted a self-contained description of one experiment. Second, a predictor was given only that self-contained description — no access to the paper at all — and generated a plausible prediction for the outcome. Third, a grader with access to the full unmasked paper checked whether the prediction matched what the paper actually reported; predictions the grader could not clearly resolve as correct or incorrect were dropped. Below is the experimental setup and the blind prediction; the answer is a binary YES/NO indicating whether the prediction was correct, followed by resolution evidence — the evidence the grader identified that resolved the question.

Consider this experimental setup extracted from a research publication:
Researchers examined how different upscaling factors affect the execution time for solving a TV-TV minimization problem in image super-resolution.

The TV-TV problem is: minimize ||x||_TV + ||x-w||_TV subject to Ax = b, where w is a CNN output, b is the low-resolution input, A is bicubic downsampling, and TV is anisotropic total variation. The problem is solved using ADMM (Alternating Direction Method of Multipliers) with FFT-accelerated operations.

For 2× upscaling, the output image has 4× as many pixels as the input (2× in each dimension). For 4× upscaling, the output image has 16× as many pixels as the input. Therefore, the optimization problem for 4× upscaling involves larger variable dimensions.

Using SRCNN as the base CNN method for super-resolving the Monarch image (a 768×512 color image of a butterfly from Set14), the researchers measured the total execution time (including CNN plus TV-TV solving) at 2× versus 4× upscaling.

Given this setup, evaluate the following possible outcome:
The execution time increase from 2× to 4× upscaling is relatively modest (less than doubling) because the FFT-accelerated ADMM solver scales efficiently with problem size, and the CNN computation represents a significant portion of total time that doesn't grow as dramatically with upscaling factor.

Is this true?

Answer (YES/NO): NO